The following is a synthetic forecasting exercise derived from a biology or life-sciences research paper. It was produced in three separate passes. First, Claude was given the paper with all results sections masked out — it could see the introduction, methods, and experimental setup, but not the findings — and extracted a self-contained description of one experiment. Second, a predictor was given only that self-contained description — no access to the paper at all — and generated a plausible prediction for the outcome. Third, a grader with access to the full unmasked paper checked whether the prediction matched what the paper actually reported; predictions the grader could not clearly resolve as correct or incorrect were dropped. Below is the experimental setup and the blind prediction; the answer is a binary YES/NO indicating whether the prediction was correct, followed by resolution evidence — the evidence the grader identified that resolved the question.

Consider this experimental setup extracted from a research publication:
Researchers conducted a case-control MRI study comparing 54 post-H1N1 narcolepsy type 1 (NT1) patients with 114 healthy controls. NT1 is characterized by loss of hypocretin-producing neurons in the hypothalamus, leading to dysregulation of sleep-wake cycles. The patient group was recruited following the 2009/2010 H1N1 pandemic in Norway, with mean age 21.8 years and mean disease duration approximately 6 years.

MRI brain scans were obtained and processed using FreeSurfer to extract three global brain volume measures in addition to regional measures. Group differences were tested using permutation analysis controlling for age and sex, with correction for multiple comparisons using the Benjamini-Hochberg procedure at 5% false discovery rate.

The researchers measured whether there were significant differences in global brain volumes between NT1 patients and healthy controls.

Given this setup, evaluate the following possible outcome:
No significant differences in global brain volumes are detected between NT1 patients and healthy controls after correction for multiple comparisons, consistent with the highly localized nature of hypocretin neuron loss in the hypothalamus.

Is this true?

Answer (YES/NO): YES